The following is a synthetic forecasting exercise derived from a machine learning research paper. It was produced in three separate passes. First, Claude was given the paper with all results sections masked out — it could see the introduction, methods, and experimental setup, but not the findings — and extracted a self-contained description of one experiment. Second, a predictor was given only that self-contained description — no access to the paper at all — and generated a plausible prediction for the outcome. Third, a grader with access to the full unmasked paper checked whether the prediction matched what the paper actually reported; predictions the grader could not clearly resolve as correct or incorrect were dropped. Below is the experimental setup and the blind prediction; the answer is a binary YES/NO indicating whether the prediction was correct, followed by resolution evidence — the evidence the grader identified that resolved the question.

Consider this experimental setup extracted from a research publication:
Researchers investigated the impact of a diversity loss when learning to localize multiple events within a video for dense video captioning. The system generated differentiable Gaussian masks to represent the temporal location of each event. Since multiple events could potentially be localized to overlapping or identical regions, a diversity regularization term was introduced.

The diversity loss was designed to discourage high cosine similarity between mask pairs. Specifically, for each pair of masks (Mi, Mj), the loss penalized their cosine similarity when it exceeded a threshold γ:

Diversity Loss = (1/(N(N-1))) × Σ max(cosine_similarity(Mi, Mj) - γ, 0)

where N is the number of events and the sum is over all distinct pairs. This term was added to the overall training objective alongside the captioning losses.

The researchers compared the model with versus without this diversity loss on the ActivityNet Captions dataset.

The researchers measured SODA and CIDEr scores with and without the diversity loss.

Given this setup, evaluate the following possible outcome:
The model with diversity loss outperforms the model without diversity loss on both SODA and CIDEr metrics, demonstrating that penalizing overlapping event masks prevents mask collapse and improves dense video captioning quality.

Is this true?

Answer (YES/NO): YES